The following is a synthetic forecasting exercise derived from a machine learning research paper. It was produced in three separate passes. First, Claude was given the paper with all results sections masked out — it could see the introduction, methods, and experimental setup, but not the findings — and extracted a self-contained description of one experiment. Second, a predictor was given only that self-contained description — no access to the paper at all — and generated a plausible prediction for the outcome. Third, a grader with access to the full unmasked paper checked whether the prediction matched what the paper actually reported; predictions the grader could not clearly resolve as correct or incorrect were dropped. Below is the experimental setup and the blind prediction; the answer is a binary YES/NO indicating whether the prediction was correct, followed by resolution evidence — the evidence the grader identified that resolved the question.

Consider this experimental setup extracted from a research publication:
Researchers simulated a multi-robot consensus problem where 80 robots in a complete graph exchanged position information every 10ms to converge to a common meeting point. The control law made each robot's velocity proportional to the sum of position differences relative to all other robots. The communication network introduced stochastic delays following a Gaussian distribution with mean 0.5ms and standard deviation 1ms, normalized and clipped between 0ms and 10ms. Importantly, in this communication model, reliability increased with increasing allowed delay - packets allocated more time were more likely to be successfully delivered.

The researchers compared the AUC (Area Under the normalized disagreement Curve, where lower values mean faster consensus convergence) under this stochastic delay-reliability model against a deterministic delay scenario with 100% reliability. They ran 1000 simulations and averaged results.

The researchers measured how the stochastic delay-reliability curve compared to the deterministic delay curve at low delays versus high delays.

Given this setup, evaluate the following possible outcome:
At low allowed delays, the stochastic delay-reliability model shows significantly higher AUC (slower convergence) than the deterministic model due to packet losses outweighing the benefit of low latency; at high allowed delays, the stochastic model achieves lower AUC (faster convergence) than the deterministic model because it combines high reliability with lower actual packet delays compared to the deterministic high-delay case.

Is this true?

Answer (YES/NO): NO